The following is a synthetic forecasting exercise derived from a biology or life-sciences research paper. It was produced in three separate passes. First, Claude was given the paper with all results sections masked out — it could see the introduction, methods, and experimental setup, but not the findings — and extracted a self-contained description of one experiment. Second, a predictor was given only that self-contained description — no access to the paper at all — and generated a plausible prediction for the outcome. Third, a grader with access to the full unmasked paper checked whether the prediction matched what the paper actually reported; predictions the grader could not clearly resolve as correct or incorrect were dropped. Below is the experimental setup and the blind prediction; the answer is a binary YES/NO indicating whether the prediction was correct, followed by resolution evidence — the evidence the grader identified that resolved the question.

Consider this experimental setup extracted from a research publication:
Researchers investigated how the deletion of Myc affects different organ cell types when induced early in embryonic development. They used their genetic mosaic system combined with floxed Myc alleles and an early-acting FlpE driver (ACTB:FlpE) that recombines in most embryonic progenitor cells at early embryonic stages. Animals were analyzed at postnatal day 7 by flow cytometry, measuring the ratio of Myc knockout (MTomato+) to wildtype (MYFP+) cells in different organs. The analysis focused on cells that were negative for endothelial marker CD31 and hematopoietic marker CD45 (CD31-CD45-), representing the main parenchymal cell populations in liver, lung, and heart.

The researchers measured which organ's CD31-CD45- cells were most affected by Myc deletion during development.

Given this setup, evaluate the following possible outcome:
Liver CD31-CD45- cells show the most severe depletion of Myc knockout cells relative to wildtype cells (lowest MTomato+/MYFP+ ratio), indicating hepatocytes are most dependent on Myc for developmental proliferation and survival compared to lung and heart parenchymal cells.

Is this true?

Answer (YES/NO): YES